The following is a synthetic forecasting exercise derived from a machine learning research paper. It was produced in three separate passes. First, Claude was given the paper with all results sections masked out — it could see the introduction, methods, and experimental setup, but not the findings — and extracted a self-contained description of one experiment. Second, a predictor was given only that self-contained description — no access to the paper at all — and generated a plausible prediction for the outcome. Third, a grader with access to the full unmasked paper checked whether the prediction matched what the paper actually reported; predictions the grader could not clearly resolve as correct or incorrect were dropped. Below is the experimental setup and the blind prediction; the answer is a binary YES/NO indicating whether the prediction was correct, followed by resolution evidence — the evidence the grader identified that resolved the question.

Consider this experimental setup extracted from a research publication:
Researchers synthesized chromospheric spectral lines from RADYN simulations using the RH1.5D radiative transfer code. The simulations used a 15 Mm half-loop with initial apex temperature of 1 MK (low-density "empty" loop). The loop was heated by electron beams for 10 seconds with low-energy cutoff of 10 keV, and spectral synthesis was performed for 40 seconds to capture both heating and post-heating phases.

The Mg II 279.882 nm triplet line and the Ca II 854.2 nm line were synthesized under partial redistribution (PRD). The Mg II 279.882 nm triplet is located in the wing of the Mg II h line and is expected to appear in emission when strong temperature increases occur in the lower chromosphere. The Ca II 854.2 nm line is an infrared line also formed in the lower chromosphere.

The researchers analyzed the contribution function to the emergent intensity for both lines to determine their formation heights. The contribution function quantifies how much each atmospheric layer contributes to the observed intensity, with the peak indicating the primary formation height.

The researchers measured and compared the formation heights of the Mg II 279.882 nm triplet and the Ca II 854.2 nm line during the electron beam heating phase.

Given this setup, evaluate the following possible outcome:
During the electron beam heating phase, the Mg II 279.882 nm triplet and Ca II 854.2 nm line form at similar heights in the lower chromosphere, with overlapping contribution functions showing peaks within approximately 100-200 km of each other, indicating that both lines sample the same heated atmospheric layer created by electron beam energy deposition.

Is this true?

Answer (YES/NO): NO